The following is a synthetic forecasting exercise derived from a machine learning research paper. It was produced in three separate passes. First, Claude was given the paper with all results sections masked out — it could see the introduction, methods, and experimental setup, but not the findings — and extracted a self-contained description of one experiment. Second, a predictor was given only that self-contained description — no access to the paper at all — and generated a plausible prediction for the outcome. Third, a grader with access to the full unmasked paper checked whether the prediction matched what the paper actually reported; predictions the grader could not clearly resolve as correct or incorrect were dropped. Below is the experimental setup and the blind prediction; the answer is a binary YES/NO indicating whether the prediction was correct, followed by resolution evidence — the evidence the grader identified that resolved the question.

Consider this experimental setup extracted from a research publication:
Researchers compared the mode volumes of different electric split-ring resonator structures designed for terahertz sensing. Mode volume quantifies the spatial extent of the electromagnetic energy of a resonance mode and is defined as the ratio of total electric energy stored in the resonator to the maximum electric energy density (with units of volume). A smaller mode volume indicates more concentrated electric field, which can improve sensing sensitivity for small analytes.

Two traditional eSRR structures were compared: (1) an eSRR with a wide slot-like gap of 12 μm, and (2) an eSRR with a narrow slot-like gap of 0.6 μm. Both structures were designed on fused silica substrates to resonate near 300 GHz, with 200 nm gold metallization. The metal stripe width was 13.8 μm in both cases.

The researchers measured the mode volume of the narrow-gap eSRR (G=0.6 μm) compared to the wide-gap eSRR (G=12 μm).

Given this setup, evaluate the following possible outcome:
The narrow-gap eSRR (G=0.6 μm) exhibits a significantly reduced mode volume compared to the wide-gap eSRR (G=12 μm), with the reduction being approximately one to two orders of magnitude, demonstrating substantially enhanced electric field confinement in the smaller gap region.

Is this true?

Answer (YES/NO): YES